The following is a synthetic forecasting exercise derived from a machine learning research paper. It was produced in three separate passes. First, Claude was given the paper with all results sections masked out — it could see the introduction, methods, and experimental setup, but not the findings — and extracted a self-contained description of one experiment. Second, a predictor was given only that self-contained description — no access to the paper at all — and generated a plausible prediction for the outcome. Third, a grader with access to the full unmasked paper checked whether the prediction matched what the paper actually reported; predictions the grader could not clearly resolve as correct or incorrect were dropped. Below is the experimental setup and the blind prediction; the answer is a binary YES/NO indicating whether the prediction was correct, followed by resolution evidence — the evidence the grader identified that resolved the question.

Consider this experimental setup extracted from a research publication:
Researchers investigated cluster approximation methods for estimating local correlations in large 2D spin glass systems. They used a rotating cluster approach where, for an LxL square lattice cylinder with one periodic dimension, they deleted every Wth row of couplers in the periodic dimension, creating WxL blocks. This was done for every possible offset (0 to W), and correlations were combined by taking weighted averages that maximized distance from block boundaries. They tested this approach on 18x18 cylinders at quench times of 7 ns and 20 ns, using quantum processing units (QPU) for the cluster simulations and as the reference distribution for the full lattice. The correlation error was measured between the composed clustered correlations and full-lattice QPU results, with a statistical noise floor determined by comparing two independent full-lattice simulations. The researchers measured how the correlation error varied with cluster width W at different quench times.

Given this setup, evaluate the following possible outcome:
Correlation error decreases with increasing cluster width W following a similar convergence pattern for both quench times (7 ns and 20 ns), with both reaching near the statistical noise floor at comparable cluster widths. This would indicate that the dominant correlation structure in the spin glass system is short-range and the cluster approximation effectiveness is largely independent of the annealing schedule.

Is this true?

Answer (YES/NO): NO